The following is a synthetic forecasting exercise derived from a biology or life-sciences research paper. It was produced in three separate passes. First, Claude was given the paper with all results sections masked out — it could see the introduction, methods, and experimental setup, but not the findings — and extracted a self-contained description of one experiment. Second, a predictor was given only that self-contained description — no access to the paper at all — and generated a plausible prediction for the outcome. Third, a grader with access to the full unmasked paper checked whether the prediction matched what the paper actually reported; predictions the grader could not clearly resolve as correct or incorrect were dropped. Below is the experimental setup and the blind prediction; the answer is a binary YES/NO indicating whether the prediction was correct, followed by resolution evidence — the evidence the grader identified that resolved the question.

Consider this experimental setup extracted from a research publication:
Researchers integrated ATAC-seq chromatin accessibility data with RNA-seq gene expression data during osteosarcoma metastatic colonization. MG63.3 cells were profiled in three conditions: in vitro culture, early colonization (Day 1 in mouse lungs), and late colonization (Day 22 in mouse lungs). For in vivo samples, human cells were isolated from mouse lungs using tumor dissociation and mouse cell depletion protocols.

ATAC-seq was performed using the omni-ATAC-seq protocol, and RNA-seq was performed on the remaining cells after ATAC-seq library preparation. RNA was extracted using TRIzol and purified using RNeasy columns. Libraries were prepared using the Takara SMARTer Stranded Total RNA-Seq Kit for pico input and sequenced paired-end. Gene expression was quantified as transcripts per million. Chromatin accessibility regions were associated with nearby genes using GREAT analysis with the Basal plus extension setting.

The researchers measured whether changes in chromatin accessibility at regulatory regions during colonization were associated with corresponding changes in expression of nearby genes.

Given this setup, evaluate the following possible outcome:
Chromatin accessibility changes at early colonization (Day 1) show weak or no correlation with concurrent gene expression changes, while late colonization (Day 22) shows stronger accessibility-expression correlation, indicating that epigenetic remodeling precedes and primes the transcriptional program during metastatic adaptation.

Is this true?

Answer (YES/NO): NO